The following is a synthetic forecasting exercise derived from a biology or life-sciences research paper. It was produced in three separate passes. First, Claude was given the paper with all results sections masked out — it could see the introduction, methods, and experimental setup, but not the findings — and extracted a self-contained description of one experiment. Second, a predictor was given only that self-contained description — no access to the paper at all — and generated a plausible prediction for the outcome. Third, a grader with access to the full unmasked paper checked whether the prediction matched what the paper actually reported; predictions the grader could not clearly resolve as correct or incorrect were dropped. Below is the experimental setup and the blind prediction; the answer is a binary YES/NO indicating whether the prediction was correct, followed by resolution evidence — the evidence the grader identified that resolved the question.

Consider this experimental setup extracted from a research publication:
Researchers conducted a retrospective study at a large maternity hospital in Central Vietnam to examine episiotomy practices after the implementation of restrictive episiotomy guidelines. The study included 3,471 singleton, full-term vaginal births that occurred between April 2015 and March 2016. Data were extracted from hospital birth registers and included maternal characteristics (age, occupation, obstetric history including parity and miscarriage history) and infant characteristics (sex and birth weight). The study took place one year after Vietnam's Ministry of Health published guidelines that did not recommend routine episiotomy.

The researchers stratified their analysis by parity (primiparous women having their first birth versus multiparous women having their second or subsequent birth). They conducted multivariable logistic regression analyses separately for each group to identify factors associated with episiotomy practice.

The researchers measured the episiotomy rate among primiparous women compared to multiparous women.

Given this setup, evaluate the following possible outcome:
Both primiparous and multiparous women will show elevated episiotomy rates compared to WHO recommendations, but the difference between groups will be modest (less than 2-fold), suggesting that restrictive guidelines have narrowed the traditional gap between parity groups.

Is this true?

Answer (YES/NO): NO